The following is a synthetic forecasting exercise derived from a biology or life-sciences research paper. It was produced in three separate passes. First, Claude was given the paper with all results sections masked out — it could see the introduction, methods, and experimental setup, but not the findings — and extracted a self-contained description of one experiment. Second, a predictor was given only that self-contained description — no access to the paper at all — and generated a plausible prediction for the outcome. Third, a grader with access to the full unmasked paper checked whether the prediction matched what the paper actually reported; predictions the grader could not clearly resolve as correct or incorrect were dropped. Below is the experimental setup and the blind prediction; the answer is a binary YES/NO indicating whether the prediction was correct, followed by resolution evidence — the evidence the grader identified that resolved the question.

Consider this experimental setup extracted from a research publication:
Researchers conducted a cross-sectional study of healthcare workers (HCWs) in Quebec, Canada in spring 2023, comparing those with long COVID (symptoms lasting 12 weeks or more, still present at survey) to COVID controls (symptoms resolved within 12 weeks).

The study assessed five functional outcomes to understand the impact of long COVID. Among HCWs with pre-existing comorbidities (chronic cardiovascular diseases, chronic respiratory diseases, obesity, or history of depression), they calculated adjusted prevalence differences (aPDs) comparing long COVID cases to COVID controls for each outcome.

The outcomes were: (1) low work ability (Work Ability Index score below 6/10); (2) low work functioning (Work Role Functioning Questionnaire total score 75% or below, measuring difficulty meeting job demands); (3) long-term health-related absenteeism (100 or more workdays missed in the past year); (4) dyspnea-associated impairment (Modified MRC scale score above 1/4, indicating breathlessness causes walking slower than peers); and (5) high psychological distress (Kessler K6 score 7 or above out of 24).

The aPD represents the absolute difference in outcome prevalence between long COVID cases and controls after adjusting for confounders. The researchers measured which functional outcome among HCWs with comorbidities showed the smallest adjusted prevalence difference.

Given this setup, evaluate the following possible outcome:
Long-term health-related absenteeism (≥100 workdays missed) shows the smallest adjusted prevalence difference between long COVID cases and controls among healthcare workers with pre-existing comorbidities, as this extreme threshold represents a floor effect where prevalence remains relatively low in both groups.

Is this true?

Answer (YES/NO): YES